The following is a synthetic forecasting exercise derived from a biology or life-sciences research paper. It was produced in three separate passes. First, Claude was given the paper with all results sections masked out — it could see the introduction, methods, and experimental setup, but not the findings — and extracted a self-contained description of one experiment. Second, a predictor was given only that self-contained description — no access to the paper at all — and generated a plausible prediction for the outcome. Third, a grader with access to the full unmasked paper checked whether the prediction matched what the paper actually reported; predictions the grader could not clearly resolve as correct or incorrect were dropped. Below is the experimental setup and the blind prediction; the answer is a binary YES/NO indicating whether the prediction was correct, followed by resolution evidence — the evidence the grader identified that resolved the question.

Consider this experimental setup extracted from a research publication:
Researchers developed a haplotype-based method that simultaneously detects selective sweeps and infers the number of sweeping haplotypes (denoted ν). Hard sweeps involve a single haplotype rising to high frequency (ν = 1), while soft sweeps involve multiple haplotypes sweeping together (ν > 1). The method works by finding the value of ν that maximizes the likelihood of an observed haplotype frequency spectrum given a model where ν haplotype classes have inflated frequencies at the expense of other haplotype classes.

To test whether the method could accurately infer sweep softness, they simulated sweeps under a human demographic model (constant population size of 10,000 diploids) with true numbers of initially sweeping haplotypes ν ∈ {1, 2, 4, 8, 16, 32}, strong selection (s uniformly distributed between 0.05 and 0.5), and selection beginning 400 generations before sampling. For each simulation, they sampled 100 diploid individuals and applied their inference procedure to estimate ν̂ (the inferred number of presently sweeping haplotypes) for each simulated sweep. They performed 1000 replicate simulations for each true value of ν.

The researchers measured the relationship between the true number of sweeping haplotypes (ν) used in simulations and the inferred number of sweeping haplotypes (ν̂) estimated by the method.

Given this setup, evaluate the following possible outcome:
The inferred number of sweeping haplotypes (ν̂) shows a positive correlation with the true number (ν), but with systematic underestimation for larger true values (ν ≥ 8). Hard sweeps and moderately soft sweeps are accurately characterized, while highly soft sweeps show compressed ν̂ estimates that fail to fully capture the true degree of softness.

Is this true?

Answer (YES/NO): NO